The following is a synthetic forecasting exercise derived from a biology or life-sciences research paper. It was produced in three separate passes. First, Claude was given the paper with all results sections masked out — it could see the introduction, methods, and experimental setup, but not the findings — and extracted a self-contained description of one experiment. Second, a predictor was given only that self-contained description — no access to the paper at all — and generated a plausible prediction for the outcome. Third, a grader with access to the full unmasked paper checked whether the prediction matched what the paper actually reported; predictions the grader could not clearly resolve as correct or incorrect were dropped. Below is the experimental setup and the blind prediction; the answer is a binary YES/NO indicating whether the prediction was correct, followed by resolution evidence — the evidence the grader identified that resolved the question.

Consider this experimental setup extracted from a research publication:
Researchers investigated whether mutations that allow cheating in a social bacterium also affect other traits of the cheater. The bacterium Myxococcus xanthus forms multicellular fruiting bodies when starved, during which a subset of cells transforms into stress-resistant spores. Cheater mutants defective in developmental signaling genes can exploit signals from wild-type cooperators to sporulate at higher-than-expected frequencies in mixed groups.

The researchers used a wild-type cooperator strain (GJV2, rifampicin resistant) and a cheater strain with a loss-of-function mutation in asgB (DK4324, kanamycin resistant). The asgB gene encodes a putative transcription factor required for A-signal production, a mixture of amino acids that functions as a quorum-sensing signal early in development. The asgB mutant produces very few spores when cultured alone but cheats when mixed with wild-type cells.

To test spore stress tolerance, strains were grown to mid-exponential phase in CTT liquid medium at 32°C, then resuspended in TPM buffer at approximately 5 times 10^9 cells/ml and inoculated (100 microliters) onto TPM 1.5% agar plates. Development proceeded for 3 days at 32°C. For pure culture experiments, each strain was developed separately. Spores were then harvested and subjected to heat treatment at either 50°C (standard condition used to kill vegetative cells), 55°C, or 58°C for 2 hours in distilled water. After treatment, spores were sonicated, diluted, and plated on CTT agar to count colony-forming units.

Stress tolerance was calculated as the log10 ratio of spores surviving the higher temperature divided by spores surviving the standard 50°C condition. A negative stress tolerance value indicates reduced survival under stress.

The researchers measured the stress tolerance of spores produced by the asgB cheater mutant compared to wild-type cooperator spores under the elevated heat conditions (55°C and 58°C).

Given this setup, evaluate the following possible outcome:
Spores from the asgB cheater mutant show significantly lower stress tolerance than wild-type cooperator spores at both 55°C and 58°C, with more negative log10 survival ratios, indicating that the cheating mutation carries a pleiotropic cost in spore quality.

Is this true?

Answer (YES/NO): NO